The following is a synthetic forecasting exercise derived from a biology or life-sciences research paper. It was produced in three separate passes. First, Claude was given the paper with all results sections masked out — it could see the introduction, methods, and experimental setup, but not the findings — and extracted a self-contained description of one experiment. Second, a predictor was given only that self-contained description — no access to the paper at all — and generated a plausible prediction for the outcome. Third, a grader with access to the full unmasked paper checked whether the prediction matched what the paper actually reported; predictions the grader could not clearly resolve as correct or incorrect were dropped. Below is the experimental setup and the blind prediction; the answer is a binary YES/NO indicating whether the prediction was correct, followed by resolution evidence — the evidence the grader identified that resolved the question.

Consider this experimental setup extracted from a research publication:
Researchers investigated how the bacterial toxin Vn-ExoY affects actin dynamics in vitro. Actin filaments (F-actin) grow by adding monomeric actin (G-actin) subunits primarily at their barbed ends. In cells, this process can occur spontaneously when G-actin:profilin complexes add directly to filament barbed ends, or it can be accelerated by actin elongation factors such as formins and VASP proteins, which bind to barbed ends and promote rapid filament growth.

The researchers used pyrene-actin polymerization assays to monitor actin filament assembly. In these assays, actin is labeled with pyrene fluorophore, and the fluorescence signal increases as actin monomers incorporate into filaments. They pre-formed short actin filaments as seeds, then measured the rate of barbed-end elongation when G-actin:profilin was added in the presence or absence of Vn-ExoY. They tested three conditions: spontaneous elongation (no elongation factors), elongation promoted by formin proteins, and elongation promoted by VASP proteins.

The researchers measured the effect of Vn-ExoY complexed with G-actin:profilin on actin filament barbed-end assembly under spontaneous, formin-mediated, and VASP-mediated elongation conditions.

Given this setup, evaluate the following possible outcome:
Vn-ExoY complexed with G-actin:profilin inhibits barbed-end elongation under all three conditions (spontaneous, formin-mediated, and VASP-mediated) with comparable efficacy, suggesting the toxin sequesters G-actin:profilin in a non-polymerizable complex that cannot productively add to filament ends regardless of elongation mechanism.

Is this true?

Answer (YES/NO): YES